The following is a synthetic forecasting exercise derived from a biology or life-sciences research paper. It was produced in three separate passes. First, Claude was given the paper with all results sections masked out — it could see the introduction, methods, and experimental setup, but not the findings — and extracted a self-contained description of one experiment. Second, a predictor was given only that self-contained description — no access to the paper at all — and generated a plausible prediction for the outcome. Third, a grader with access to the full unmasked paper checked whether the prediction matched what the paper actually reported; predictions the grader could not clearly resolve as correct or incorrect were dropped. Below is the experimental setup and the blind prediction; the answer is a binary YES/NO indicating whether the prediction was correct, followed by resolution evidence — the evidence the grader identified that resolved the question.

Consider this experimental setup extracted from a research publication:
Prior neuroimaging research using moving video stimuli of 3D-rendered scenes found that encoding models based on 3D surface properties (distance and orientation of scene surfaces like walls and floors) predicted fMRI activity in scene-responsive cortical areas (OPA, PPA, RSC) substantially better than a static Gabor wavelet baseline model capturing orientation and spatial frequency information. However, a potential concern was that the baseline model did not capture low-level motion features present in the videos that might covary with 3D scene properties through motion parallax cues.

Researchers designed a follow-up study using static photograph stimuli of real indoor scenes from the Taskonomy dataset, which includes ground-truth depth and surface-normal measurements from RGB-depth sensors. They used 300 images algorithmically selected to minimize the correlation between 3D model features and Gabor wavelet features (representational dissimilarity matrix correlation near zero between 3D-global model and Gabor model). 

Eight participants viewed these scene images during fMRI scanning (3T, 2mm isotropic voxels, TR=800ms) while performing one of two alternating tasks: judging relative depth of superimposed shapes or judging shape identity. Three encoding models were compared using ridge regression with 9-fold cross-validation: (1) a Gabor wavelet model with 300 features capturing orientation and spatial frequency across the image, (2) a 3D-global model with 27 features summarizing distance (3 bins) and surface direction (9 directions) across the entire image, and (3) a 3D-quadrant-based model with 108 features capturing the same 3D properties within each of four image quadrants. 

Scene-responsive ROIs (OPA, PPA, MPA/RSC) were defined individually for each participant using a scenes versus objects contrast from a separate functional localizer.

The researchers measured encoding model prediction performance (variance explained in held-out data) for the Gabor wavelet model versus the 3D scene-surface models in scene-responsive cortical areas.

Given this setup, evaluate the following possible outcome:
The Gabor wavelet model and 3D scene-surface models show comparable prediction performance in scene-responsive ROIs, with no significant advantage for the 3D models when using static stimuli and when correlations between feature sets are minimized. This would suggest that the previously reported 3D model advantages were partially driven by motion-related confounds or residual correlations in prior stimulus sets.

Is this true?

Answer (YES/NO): NO